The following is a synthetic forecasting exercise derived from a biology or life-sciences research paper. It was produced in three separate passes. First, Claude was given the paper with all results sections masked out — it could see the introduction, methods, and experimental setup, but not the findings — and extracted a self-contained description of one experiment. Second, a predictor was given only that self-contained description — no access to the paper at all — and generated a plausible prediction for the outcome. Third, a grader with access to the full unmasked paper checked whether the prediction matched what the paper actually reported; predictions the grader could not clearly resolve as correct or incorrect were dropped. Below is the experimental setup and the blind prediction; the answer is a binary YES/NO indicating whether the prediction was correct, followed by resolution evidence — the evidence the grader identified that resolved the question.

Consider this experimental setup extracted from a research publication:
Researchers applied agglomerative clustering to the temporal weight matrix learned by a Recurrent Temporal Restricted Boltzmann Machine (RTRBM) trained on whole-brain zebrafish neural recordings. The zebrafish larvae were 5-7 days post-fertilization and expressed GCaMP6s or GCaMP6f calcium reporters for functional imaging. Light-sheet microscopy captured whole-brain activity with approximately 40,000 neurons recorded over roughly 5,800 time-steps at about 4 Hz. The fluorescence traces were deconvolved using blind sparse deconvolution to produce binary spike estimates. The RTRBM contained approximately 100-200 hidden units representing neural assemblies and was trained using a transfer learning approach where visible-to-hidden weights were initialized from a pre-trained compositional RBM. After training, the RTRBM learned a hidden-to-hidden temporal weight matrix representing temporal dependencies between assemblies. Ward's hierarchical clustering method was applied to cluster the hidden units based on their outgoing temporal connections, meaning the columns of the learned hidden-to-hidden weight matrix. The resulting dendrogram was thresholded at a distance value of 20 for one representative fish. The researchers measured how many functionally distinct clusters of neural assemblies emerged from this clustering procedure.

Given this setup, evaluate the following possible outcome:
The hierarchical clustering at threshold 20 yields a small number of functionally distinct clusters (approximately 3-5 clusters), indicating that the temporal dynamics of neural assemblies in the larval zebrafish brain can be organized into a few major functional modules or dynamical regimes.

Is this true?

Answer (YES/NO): NO